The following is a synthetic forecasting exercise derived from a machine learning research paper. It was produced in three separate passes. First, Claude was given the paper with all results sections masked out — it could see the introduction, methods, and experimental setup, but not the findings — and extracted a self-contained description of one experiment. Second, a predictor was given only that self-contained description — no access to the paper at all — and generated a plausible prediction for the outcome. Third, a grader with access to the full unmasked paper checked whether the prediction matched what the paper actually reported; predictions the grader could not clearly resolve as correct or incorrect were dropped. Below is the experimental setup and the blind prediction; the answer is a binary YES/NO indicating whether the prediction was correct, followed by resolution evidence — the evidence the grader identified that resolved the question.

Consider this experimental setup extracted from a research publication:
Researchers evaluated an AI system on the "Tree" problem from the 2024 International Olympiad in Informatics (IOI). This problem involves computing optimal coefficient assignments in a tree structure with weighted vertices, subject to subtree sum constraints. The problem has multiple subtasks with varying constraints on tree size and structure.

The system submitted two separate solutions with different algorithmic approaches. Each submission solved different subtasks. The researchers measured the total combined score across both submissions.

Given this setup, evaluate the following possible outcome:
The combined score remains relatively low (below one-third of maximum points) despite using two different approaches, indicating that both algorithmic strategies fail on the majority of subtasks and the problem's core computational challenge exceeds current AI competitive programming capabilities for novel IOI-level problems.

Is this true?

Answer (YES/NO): YES